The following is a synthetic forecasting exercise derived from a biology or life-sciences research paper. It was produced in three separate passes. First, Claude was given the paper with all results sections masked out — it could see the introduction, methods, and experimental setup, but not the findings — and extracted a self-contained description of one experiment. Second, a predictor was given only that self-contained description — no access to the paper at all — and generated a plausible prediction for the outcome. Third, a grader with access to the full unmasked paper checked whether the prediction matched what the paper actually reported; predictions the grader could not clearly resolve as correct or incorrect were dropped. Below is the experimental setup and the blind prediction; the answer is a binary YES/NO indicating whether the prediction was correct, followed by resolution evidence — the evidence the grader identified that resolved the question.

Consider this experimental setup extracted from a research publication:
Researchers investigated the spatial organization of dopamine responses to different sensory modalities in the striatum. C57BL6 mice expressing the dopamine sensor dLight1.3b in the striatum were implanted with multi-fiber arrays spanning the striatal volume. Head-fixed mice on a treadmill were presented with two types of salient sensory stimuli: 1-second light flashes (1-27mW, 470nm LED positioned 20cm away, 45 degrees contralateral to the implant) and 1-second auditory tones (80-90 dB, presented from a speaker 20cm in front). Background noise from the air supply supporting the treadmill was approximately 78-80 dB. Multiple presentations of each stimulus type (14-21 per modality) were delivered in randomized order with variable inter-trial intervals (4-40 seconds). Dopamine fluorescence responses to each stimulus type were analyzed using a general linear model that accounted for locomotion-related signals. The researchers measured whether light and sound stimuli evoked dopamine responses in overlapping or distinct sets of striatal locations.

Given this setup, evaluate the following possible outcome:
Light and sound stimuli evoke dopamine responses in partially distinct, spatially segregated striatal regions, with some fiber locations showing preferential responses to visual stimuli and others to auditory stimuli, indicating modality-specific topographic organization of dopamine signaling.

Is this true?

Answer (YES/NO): YES